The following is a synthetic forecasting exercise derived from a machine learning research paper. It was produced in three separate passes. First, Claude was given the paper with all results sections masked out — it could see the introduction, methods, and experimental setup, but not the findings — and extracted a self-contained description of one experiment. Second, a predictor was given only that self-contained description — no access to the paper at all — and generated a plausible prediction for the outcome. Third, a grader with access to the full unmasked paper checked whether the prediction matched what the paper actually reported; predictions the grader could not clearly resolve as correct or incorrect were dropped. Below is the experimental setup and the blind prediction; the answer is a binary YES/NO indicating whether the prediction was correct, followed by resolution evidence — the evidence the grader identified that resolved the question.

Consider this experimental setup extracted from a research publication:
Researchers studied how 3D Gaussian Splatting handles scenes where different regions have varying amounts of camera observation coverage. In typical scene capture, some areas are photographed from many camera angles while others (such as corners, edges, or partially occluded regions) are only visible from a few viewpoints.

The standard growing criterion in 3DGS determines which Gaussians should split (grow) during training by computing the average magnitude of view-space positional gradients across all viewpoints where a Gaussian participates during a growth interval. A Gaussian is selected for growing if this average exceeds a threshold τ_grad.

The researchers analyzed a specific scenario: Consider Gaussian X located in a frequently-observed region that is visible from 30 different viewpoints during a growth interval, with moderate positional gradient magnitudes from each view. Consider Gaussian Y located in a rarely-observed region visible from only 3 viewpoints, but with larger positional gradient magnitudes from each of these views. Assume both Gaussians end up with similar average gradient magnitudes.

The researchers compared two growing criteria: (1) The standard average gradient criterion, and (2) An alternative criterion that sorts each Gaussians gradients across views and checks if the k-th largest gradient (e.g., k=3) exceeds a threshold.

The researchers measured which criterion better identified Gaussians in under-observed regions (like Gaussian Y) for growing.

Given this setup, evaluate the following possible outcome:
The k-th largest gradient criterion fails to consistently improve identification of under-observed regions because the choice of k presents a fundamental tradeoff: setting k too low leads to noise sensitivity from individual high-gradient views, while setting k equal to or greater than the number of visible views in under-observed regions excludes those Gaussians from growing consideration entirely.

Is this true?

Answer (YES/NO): NO